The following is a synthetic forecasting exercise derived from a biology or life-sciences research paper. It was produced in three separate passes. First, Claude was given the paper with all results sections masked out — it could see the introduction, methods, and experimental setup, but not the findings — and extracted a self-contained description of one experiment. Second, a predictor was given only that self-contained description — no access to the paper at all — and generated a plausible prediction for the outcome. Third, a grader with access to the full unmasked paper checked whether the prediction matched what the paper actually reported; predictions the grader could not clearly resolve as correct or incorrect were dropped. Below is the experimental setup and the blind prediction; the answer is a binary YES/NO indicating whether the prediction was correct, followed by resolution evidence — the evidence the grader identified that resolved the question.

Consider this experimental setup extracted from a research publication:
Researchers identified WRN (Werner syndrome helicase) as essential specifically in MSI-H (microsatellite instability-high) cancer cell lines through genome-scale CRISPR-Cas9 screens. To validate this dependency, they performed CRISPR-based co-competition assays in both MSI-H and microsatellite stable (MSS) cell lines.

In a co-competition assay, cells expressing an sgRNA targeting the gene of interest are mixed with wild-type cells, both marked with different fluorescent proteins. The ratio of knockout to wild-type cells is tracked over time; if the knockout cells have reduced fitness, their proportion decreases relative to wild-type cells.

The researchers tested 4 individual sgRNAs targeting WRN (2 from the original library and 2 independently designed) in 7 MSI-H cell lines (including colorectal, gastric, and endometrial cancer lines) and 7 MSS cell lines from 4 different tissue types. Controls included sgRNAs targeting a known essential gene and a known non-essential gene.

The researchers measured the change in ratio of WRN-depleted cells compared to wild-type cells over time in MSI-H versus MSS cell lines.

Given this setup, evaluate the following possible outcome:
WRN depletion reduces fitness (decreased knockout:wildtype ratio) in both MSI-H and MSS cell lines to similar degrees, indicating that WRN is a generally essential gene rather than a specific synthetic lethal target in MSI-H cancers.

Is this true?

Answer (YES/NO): NO